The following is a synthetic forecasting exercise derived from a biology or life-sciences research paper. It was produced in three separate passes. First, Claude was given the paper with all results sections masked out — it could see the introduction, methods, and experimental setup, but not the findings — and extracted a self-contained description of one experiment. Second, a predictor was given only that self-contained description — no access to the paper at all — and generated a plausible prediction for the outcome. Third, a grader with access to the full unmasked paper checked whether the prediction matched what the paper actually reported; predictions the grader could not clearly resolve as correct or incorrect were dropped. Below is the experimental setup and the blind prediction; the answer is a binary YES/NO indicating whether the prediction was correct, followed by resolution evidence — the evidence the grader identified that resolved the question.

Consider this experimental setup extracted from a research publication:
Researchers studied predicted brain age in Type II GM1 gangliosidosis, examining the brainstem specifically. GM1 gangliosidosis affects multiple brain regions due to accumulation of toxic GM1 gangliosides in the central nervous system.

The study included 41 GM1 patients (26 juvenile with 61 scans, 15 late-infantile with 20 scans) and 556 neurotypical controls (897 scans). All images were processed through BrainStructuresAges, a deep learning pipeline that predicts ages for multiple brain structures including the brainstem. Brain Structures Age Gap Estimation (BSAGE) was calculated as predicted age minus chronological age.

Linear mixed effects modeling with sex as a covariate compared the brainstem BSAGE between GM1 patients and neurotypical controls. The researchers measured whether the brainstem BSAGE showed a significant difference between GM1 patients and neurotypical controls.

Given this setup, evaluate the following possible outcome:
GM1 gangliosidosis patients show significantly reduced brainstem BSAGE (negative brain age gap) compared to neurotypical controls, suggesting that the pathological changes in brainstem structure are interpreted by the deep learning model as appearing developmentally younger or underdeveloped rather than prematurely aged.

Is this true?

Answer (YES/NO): NO